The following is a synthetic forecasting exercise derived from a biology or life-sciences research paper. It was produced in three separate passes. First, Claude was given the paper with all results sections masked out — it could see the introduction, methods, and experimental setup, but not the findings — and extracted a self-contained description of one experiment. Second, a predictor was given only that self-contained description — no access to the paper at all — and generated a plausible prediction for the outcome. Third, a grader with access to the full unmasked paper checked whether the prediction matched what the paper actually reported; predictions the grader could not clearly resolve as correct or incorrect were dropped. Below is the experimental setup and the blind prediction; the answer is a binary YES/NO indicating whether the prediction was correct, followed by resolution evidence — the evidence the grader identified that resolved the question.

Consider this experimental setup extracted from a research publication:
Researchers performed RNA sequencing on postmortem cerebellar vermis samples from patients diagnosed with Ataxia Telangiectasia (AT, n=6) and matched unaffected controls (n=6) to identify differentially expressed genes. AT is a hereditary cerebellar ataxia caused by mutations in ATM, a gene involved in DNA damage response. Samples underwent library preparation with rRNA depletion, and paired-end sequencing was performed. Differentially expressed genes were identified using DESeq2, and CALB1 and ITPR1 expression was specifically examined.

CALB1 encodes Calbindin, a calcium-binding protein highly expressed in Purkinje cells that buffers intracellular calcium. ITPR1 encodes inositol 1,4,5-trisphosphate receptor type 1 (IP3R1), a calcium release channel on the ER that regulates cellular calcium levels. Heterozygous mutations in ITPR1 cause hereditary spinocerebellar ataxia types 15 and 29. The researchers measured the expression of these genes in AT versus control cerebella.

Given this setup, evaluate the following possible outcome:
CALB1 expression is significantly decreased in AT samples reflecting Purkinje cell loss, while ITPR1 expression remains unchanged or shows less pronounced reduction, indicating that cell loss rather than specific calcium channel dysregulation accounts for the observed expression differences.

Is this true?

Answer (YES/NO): NO